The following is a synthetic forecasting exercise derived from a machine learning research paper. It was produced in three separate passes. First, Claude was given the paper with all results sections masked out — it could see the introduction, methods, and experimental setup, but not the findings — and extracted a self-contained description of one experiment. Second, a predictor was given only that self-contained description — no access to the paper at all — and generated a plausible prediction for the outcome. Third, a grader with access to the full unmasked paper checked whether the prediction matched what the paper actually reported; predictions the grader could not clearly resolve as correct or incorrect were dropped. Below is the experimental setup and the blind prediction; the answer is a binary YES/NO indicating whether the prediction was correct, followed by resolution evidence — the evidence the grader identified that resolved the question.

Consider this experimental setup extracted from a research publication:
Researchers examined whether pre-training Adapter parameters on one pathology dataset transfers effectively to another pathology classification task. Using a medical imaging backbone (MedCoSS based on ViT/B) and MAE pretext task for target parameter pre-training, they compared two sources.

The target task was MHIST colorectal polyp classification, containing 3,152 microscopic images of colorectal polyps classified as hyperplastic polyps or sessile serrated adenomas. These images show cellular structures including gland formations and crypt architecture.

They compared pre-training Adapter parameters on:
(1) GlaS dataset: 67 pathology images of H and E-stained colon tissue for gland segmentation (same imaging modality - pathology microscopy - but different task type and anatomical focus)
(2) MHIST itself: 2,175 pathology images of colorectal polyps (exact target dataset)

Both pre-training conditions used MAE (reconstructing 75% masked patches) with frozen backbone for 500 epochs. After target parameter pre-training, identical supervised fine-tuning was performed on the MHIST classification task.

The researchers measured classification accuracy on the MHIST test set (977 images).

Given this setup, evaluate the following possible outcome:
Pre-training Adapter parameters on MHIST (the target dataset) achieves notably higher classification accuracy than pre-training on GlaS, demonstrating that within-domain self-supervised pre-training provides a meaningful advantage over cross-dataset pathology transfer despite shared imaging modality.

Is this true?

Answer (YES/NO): YES